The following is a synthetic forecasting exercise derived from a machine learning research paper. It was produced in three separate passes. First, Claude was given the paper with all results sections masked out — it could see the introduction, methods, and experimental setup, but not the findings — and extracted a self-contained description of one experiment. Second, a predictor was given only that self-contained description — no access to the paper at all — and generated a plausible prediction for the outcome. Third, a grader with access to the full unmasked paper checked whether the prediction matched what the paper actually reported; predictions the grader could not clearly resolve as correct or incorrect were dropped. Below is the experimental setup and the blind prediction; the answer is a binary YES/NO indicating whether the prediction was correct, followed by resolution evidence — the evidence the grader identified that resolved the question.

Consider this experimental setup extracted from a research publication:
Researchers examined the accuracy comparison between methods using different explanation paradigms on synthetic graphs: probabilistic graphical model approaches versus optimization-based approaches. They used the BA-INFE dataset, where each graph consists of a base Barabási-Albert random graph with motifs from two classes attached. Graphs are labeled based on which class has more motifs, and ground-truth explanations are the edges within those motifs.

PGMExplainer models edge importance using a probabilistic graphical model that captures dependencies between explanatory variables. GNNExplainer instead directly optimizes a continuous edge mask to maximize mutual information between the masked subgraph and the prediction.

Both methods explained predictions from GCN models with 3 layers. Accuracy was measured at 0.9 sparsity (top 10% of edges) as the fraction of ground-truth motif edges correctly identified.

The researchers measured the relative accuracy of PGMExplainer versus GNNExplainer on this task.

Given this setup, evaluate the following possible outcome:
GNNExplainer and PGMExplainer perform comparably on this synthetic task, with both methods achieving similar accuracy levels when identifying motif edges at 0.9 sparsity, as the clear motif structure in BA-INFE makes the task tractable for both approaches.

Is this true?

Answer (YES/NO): NO